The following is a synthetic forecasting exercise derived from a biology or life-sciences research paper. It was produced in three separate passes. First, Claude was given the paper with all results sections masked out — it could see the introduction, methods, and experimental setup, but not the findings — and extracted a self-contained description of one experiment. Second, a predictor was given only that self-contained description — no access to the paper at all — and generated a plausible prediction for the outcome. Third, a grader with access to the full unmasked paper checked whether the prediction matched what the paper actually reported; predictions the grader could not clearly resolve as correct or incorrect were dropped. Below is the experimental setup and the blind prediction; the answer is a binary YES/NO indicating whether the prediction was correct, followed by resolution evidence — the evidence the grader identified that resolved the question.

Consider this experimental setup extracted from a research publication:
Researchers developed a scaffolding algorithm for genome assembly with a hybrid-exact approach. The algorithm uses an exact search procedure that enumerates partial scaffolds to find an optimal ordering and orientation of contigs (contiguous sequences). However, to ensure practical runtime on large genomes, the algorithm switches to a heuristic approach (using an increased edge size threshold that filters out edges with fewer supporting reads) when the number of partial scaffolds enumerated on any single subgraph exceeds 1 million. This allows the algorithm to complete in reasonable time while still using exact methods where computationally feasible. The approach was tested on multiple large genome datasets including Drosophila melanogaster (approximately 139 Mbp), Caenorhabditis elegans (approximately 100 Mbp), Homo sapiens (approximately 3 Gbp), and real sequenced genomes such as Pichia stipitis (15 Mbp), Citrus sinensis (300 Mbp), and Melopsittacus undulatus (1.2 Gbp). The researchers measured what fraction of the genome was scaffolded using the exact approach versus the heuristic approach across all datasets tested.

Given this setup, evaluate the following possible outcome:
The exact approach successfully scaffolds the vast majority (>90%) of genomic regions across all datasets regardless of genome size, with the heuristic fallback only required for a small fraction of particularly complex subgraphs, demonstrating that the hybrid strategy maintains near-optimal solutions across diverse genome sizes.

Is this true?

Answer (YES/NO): YES